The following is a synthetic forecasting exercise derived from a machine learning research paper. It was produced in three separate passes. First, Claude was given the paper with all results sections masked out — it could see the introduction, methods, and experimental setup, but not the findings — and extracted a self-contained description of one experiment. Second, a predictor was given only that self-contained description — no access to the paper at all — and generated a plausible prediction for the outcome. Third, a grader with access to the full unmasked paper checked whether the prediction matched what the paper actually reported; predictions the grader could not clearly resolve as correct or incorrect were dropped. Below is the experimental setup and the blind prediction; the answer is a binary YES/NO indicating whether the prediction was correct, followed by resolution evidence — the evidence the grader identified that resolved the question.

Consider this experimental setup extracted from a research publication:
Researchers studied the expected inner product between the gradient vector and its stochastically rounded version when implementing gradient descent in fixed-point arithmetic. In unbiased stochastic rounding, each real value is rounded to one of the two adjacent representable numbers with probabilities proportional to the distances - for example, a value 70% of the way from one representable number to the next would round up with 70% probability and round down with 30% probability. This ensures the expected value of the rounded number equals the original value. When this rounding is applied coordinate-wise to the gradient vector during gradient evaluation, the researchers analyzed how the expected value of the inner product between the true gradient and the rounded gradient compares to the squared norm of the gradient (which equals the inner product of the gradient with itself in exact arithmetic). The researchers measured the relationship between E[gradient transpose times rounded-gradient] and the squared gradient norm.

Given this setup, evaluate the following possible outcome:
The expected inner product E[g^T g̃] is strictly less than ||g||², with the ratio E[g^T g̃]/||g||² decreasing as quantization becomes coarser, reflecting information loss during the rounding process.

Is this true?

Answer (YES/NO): NO